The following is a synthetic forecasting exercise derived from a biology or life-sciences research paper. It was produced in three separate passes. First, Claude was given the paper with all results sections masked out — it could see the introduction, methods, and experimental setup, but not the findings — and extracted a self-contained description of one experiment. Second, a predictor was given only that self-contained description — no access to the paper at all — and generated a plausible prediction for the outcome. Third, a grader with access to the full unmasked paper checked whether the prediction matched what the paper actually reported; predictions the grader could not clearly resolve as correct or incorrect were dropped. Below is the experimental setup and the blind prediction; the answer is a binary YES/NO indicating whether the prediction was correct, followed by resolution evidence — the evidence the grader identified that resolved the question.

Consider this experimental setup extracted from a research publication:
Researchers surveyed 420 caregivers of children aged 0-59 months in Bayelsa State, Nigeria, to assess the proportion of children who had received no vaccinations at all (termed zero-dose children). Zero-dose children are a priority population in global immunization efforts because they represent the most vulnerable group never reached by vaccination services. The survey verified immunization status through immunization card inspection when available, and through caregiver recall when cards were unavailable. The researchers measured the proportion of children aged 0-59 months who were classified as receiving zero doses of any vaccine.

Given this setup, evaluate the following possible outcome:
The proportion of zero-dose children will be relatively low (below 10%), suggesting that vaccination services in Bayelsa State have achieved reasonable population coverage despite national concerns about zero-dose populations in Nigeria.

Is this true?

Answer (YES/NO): YES